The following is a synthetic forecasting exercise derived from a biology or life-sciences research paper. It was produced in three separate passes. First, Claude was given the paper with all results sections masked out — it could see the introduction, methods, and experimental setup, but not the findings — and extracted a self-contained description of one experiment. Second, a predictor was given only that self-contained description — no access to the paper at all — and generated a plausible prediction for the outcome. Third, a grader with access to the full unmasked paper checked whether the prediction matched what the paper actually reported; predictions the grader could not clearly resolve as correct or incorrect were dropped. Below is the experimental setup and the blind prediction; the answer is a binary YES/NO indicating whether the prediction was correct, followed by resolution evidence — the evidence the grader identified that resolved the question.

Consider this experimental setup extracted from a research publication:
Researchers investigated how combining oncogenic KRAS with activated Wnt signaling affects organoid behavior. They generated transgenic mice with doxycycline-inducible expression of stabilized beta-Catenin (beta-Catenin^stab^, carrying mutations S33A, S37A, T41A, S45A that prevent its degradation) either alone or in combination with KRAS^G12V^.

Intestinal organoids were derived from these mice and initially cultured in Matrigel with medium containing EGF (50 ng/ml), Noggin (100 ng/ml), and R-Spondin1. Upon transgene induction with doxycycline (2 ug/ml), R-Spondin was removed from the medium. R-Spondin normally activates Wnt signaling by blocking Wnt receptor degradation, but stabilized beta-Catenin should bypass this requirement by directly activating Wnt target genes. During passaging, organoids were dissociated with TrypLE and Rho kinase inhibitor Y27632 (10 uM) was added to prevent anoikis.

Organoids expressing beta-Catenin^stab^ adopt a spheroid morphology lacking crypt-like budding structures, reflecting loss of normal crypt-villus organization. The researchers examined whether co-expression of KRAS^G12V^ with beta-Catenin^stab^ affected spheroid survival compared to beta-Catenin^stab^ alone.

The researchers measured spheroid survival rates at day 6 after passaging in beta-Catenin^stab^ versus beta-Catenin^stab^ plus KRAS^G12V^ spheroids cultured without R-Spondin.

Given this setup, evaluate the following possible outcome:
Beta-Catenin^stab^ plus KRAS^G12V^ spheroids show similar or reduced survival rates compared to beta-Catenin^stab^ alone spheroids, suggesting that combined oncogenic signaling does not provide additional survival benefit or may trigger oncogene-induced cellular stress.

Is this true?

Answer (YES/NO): YES